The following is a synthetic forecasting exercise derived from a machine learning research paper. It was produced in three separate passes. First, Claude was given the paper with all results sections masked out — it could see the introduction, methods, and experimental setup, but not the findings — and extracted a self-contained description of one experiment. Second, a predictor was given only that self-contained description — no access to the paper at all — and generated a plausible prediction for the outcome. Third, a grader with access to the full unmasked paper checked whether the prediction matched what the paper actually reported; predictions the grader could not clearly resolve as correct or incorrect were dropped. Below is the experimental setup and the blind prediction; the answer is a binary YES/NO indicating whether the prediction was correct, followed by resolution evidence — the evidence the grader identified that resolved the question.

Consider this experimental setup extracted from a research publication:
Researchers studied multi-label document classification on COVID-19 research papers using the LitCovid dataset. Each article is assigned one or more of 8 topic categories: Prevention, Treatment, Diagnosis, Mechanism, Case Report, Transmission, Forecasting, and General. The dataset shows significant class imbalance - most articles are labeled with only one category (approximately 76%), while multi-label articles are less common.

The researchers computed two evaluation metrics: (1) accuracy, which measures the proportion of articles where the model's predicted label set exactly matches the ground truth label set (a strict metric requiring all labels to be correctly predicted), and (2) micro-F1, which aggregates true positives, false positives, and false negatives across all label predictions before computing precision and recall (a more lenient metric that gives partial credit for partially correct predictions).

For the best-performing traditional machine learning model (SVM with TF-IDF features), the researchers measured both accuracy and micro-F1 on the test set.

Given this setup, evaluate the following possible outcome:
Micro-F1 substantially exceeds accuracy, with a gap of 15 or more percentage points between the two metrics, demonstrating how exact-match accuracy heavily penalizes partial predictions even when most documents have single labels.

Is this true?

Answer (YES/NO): NO